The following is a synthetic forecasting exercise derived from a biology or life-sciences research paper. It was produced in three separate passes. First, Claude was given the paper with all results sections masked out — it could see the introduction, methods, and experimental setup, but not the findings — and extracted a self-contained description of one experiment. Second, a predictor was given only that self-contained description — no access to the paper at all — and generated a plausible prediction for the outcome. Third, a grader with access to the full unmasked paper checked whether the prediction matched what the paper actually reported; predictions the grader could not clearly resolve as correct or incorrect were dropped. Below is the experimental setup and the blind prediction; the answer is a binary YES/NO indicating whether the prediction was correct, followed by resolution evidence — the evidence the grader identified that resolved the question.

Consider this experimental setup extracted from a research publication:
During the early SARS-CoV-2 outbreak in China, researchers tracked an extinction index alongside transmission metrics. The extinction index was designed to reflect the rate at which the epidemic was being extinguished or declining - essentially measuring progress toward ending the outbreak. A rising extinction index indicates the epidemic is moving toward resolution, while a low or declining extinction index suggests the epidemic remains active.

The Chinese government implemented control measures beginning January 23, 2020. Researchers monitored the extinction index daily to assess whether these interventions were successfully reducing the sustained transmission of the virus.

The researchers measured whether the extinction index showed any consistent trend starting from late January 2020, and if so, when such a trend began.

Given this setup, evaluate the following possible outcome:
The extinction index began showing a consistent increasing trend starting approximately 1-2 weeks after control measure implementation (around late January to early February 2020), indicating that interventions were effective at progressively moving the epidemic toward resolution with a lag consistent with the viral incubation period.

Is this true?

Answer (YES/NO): NO